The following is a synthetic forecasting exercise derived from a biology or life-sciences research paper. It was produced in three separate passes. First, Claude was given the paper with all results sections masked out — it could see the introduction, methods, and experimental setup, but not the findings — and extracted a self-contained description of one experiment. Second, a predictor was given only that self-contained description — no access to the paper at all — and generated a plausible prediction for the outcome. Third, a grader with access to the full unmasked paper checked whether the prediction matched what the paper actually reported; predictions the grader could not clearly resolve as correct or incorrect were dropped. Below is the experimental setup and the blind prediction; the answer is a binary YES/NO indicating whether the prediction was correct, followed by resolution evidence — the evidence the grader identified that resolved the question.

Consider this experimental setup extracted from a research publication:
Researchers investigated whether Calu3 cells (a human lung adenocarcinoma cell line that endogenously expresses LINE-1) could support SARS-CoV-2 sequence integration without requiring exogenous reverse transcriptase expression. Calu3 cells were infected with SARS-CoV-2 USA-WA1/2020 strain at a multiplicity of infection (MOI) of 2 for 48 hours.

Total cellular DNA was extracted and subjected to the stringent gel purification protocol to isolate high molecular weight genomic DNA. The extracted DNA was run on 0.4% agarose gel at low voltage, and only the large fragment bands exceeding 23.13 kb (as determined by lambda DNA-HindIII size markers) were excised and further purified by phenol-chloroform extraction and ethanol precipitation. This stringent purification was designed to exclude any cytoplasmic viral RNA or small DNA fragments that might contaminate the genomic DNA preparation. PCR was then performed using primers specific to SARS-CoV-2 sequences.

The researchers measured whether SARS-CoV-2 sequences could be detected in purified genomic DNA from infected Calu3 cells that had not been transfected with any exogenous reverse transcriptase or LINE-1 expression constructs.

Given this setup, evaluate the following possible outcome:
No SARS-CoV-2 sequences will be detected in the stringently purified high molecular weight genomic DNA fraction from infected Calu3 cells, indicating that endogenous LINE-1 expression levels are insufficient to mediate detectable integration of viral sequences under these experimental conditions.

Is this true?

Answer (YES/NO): NO